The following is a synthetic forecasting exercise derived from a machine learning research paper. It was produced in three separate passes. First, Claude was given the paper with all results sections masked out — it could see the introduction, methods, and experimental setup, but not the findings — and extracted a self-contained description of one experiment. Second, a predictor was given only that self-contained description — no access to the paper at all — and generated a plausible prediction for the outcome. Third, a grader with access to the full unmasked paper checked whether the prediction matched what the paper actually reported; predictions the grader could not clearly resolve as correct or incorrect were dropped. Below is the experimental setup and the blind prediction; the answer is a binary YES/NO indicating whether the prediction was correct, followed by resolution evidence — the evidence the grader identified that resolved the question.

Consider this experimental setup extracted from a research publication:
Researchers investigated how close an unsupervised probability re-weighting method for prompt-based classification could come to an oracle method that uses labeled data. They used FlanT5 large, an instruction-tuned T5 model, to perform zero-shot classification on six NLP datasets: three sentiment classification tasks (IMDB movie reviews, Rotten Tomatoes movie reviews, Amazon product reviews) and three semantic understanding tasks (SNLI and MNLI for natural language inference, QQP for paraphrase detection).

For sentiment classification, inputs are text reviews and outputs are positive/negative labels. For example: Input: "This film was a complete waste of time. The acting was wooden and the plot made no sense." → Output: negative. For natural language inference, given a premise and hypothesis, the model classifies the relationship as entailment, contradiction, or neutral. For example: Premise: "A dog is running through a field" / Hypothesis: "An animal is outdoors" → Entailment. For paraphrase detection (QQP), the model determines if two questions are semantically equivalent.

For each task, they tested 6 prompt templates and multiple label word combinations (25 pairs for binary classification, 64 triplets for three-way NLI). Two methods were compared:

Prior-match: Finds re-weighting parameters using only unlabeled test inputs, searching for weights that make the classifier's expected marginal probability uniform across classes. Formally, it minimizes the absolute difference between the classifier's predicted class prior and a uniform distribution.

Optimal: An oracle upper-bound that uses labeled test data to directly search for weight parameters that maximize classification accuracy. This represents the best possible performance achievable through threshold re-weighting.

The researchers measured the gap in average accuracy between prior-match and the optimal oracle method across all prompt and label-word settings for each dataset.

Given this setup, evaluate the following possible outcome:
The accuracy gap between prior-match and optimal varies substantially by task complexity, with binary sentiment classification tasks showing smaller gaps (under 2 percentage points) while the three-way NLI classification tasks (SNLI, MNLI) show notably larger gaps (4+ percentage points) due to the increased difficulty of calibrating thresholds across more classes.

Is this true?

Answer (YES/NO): NO